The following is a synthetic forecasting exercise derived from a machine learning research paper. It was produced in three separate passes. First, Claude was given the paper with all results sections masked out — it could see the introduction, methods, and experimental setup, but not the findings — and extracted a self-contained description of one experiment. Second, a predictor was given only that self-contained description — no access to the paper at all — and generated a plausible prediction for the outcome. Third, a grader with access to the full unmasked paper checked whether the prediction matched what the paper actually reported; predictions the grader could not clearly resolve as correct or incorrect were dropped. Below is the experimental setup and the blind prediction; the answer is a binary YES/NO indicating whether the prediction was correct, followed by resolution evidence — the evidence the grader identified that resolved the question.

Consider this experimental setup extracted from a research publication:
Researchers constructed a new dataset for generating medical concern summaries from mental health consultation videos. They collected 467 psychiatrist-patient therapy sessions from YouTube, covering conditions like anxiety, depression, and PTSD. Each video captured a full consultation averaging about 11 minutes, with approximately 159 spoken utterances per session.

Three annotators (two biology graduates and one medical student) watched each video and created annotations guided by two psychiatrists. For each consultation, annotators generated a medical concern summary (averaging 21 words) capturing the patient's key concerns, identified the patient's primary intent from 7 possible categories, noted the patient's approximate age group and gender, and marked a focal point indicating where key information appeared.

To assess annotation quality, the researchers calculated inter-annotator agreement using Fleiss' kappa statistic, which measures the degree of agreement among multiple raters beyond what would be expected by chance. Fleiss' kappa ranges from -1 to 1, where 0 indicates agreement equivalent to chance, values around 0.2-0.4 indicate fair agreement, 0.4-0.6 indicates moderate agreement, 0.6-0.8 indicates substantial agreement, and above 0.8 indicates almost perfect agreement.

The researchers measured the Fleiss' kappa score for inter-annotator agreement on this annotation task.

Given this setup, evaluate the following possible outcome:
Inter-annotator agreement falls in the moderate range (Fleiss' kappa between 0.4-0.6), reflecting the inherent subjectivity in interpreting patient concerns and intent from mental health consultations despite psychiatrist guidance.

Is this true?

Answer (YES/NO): NO